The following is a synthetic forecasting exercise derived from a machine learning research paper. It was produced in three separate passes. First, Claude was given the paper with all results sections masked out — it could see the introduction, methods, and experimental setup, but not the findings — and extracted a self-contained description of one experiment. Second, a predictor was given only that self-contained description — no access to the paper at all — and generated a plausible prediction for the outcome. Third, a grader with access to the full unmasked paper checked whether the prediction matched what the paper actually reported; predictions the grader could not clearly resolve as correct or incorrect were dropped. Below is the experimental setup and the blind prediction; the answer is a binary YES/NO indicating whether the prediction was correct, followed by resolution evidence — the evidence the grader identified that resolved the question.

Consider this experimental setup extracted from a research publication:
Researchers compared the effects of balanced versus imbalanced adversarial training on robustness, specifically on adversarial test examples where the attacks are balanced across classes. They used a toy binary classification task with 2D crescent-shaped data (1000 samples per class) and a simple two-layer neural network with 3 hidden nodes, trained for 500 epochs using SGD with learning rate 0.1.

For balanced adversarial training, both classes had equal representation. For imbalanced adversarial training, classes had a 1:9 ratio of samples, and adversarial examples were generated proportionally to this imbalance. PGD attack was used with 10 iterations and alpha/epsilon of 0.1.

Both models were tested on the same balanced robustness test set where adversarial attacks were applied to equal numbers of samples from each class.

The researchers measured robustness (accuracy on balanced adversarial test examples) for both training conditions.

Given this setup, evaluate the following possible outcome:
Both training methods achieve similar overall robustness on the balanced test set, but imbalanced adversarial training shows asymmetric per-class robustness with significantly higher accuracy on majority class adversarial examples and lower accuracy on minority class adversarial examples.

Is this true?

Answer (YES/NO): NO